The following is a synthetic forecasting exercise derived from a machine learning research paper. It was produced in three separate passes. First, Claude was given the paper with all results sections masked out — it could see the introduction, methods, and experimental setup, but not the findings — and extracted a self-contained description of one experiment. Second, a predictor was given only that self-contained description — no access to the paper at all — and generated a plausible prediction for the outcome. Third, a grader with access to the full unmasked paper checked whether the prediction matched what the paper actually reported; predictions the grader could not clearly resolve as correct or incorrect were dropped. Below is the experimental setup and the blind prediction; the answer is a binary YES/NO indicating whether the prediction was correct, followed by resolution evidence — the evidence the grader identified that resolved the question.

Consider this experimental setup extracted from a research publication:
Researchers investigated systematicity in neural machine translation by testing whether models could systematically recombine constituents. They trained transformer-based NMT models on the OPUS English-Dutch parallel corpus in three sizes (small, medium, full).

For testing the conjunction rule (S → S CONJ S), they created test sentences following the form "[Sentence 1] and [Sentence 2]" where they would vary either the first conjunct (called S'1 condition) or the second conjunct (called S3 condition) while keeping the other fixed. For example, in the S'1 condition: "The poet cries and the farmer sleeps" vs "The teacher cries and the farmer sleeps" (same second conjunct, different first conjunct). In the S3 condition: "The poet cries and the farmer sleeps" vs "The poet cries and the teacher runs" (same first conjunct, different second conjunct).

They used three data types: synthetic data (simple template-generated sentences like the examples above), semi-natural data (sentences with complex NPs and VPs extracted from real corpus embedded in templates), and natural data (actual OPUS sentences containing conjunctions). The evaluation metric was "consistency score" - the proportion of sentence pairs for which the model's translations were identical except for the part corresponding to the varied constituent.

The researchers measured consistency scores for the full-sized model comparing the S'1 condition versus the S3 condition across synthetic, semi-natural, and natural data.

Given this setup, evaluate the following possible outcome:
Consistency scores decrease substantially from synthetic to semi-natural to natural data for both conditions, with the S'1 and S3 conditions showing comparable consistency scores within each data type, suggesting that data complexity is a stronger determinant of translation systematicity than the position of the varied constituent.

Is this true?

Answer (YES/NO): NO